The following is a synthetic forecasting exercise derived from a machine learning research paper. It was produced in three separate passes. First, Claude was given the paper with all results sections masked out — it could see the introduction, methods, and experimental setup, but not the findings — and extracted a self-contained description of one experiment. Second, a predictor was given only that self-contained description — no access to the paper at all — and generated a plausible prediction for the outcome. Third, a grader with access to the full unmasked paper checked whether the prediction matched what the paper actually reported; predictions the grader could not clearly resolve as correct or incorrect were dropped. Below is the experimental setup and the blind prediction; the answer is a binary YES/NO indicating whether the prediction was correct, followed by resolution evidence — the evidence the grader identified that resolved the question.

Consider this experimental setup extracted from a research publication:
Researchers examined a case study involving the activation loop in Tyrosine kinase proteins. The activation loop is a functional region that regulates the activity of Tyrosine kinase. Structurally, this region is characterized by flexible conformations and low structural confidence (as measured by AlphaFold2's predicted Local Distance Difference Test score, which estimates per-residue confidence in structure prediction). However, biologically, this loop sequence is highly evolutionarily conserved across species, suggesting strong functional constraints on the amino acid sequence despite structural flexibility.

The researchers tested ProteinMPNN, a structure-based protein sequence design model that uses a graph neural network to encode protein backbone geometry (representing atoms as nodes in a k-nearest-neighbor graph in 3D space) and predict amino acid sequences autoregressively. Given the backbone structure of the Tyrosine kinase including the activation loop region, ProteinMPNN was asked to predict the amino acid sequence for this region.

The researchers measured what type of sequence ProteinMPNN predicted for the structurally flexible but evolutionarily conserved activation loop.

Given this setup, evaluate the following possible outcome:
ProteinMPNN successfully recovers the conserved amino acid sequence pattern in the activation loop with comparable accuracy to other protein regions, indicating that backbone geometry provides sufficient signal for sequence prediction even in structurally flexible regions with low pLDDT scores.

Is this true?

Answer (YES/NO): NO